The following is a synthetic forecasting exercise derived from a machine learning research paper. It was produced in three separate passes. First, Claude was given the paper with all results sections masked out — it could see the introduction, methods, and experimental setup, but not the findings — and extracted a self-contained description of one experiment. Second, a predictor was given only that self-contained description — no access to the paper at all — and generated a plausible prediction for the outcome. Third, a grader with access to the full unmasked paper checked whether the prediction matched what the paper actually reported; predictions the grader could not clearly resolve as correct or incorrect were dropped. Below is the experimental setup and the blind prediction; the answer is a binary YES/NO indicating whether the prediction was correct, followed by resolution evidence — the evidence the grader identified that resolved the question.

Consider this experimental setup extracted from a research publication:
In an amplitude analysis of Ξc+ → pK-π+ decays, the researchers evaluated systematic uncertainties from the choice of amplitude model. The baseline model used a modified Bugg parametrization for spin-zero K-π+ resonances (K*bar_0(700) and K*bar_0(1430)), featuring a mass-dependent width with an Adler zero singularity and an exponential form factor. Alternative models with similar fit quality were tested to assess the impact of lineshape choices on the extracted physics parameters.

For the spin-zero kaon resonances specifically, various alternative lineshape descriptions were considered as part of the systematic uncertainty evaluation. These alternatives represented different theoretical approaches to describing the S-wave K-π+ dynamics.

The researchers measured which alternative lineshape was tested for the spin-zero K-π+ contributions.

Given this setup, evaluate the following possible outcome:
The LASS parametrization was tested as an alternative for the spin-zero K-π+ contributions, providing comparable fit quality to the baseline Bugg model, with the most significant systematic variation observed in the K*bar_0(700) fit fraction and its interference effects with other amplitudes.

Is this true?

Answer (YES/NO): NO